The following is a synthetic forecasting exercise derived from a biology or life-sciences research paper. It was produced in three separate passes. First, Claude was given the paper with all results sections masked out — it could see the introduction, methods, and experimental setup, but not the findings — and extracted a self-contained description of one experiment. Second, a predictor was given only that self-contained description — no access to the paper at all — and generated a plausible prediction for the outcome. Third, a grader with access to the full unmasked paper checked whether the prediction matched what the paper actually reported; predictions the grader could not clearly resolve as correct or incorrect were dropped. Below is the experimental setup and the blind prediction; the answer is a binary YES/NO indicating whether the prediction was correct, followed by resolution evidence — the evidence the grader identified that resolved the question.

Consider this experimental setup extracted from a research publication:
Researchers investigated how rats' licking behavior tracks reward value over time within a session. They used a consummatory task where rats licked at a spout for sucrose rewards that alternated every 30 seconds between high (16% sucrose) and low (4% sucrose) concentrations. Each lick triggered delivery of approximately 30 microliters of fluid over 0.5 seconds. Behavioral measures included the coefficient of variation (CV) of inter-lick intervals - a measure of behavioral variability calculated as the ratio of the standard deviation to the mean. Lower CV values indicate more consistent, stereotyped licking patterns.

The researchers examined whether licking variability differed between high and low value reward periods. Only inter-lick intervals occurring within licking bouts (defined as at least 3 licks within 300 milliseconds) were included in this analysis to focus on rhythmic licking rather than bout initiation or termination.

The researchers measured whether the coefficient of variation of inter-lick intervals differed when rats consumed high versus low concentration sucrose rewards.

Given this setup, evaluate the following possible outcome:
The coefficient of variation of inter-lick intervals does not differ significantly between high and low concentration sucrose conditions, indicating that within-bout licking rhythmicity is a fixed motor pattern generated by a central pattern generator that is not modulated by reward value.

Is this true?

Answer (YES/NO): YES